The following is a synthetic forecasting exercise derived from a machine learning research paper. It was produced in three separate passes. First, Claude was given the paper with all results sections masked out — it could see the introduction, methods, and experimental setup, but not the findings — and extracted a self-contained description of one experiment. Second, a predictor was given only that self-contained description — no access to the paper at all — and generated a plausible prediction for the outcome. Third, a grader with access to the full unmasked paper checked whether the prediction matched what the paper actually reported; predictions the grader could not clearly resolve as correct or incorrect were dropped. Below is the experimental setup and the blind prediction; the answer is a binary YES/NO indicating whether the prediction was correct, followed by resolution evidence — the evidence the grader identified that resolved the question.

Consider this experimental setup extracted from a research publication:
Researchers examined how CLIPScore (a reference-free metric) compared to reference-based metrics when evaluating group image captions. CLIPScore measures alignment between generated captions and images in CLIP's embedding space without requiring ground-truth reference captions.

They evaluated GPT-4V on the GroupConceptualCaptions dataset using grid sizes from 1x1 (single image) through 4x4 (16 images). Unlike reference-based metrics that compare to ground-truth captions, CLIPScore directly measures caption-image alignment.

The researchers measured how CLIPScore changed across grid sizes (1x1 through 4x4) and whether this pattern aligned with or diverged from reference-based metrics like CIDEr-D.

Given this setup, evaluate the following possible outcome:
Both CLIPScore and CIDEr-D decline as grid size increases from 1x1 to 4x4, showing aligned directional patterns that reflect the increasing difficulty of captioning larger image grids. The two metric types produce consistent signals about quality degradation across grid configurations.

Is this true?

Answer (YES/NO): NO